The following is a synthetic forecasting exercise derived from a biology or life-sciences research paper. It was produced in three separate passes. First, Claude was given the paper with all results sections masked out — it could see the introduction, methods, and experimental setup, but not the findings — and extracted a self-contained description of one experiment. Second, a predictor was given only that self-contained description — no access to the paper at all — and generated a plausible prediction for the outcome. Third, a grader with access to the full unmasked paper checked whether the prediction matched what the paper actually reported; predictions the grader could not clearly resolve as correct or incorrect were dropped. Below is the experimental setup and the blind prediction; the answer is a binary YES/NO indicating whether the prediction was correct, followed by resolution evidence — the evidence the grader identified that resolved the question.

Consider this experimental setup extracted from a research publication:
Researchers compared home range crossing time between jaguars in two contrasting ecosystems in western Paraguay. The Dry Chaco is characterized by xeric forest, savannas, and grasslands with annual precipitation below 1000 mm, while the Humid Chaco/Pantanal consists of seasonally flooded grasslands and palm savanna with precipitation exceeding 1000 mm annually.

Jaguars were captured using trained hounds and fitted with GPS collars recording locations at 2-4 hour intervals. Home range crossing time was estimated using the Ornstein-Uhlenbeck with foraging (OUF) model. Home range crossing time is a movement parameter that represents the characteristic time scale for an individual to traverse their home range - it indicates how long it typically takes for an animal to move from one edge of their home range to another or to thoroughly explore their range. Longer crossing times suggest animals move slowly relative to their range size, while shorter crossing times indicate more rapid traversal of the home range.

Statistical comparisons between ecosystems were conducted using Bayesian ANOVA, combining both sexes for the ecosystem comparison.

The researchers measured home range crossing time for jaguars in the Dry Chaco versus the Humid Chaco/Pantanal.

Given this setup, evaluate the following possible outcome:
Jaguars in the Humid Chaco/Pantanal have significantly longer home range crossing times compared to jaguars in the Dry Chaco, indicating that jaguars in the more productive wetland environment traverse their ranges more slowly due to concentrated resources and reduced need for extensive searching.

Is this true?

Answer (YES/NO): NO